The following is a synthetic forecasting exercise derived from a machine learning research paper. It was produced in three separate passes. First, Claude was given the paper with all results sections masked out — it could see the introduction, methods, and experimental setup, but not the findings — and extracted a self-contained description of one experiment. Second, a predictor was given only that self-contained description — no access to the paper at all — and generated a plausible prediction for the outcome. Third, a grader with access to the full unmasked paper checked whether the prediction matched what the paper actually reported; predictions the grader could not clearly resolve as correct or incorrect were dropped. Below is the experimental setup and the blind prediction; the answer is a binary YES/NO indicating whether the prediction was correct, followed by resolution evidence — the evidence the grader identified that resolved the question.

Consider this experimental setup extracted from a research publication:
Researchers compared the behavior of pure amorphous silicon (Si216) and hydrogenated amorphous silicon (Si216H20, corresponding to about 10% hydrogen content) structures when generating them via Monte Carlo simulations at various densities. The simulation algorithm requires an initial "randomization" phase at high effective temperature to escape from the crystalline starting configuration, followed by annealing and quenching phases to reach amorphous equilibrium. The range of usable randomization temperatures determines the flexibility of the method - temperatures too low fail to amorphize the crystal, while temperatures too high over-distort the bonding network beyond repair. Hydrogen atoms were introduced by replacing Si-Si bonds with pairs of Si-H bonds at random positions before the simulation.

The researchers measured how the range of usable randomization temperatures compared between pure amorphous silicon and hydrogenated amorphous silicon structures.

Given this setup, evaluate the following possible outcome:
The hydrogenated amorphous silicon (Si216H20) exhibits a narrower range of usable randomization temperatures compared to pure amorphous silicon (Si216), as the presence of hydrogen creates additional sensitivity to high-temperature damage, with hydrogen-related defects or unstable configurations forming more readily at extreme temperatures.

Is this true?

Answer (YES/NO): NO